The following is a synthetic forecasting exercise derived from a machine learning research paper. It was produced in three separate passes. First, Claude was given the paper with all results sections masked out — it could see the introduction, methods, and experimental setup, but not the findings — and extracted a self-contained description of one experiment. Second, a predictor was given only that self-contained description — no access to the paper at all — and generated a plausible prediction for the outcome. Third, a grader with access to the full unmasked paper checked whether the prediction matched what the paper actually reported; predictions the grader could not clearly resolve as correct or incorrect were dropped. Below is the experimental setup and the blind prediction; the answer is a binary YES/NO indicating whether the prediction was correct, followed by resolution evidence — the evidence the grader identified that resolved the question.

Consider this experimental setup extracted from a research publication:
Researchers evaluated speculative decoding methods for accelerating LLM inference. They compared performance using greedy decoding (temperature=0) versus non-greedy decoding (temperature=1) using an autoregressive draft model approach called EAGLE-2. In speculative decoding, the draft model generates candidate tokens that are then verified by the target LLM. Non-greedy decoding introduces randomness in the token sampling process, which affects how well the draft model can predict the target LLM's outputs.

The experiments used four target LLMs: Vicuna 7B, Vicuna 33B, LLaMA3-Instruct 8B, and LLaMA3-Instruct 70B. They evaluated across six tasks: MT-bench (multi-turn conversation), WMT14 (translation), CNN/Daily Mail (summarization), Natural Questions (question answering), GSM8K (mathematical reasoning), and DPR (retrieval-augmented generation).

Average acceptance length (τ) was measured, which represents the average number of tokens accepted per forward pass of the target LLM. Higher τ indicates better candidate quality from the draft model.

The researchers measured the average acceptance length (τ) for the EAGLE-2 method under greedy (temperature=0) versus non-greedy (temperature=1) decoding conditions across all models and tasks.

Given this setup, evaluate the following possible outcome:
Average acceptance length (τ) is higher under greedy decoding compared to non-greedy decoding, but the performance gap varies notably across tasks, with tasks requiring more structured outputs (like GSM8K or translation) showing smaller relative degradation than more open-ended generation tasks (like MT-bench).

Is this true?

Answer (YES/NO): YES